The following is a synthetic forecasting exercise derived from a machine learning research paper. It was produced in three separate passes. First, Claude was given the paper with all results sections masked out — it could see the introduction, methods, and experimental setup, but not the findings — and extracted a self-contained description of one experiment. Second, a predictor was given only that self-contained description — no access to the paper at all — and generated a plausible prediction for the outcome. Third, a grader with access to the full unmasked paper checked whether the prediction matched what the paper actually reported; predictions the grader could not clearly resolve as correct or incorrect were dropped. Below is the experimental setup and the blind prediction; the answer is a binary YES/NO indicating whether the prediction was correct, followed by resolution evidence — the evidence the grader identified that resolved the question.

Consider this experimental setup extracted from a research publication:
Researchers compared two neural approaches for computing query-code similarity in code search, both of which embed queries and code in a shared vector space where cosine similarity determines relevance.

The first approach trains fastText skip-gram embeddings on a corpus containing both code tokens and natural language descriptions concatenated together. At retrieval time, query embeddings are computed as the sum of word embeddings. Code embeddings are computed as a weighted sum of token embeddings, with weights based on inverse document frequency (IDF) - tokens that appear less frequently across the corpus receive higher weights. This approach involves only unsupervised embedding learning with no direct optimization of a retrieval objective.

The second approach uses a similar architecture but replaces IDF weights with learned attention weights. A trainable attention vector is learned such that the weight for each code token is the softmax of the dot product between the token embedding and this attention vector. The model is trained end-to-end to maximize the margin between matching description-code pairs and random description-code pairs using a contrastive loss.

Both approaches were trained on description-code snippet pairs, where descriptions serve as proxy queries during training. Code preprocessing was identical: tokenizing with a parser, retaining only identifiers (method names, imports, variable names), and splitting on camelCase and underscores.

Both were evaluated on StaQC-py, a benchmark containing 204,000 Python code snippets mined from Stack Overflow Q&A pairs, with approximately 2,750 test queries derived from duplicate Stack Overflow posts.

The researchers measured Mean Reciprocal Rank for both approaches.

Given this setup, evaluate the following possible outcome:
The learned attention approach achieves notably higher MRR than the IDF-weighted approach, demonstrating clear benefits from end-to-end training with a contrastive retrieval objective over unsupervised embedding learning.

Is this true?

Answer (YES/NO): NO